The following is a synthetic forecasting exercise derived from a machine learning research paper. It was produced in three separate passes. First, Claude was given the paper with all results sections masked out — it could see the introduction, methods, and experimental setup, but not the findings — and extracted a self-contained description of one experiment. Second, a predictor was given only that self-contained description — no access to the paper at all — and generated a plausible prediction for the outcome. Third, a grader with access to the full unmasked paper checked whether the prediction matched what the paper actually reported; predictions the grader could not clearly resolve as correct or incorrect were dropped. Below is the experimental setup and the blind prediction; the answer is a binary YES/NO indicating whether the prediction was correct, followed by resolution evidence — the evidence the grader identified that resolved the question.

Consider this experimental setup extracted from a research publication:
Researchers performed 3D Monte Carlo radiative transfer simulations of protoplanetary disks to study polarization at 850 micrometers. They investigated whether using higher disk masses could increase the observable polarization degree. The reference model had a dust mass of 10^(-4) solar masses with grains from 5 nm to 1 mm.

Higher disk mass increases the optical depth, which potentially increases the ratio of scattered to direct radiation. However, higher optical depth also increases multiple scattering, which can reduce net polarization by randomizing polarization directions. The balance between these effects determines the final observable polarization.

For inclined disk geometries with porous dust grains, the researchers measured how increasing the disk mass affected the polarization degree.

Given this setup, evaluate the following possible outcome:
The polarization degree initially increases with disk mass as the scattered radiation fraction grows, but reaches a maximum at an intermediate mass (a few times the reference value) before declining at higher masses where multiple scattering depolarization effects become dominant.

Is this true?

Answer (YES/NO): NO